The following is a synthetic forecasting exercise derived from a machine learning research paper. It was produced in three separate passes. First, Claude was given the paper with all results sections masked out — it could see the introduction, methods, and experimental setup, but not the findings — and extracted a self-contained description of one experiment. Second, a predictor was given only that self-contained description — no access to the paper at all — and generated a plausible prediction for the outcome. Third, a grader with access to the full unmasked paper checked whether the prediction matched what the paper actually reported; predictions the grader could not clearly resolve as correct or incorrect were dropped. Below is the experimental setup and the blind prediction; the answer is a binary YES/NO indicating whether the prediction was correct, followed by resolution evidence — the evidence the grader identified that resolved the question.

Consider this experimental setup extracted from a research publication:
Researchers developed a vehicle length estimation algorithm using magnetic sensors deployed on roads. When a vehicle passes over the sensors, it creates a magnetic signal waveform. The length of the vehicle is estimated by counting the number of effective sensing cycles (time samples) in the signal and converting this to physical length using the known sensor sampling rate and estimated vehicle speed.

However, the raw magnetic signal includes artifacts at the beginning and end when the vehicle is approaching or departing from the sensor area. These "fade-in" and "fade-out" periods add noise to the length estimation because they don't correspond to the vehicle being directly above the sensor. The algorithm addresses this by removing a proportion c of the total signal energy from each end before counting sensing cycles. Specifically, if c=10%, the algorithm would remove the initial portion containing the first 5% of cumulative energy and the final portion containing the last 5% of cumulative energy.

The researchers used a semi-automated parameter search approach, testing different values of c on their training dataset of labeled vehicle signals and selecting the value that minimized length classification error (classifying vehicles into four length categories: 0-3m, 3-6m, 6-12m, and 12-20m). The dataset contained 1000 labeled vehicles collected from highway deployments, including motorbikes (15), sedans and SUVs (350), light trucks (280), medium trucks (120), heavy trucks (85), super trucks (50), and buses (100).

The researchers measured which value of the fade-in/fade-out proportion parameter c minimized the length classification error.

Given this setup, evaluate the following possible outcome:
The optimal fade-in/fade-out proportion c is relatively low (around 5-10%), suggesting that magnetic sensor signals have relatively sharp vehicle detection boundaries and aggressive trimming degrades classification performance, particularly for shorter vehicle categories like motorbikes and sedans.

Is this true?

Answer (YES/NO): NO